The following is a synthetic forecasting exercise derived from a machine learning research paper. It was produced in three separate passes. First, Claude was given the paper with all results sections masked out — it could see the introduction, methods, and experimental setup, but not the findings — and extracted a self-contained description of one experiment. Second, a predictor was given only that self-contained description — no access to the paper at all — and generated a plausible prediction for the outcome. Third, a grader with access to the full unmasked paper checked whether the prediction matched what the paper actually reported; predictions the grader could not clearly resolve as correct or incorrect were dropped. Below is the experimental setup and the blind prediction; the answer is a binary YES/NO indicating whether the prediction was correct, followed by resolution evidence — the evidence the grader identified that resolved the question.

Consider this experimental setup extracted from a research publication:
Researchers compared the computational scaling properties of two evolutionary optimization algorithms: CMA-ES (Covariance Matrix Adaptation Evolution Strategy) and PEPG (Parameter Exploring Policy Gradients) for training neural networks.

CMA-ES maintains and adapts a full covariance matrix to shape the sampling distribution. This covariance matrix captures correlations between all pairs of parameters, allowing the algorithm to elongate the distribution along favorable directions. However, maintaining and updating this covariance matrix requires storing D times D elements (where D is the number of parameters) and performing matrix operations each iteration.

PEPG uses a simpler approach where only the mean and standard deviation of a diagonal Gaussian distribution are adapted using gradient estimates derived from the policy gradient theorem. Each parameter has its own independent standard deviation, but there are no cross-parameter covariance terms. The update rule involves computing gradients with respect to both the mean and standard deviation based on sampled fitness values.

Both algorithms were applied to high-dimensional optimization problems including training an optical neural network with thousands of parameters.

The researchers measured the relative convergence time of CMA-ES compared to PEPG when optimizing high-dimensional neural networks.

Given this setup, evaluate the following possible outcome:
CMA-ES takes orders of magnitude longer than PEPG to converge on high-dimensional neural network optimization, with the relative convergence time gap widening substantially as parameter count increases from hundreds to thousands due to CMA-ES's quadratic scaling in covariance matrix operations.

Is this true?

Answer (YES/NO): NO